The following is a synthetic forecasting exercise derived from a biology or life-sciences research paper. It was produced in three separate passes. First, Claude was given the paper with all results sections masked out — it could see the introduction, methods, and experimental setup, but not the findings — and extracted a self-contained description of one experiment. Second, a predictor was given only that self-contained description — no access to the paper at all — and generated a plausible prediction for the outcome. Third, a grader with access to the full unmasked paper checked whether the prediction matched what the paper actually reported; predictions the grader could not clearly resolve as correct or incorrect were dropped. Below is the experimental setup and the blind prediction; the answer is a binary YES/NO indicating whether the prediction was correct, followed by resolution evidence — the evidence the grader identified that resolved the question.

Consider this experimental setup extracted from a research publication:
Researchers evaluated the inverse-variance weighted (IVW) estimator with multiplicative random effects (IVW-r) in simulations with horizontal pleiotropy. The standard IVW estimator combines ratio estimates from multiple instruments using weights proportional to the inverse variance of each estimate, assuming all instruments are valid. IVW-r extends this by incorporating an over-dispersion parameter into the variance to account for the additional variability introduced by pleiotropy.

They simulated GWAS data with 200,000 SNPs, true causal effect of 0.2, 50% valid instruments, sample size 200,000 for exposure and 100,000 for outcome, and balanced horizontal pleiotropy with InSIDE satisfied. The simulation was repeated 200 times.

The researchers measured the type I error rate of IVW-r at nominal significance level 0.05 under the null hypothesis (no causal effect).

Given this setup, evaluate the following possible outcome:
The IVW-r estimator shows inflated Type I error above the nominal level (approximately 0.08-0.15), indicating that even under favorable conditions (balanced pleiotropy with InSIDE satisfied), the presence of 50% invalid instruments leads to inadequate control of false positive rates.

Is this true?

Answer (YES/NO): NO